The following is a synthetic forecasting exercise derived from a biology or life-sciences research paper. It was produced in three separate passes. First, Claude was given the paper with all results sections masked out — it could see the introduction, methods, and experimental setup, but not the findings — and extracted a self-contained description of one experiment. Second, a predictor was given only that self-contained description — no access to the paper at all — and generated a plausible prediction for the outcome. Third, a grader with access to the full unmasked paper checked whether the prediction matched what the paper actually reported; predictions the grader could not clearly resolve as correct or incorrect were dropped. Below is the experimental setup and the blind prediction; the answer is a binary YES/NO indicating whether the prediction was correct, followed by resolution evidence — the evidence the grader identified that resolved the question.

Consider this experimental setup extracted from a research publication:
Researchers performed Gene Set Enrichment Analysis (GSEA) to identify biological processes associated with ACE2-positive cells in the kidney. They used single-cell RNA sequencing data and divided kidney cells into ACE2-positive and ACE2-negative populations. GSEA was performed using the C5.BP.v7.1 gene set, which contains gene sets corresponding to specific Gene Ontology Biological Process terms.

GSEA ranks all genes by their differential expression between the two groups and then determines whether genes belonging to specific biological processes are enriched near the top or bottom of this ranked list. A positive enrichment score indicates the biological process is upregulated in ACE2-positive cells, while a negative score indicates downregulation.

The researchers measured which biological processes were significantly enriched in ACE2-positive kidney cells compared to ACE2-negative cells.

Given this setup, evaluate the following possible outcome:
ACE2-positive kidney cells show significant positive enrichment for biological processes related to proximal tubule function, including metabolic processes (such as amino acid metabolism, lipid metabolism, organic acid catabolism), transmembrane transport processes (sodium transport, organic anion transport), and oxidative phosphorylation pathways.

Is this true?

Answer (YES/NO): NO